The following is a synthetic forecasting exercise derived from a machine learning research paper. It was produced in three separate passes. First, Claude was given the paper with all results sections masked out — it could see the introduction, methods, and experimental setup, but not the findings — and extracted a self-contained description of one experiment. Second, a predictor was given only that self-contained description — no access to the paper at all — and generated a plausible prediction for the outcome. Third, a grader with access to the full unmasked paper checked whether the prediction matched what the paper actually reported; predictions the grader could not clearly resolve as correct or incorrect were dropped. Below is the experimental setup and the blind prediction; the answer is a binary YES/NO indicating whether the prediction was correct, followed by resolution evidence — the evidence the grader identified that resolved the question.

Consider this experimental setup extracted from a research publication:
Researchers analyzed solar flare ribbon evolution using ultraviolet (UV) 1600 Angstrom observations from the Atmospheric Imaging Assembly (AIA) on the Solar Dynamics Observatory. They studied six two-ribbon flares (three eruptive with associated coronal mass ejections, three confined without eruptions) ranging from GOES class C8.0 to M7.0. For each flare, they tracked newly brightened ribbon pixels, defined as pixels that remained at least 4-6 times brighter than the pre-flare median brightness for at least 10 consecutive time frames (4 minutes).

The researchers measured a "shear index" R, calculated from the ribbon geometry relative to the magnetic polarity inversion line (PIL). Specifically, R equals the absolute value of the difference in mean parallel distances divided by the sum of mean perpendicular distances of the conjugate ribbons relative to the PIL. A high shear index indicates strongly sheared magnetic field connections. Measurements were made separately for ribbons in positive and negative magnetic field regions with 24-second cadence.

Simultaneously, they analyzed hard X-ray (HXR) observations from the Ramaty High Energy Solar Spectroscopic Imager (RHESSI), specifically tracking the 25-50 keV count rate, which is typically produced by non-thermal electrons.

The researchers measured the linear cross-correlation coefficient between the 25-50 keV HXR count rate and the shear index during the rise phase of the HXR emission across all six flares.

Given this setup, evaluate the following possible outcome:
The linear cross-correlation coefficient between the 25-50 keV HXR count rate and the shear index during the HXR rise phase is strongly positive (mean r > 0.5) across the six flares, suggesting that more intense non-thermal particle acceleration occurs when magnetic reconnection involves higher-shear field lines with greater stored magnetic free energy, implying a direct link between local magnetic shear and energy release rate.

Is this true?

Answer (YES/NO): NO